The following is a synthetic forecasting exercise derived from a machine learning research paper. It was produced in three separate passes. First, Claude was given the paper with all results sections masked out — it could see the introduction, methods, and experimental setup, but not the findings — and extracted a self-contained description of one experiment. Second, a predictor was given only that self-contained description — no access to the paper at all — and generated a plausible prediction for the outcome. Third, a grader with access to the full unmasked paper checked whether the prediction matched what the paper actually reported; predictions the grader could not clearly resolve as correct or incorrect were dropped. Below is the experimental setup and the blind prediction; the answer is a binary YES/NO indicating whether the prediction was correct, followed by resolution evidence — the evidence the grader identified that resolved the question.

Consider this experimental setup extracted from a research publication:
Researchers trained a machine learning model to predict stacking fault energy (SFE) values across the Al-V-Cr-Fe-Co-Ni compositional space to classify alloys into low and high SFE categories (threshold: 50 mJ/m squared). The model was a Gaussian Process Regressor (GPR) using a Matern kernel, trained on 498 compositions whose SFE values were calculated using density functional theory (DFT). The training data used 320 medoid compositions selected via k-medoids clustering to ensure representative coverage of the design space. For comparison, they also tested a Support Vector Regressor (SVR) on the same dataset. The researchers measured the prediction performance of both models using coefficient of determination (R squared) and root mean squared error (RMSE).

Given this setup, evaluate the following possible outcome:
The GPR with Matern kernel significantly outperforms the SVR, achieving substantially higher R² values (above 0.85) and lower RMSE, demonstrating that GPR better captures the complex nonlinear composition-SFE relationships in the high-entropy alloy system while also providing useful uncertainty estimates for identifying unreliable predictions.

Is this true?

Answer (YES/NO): NO